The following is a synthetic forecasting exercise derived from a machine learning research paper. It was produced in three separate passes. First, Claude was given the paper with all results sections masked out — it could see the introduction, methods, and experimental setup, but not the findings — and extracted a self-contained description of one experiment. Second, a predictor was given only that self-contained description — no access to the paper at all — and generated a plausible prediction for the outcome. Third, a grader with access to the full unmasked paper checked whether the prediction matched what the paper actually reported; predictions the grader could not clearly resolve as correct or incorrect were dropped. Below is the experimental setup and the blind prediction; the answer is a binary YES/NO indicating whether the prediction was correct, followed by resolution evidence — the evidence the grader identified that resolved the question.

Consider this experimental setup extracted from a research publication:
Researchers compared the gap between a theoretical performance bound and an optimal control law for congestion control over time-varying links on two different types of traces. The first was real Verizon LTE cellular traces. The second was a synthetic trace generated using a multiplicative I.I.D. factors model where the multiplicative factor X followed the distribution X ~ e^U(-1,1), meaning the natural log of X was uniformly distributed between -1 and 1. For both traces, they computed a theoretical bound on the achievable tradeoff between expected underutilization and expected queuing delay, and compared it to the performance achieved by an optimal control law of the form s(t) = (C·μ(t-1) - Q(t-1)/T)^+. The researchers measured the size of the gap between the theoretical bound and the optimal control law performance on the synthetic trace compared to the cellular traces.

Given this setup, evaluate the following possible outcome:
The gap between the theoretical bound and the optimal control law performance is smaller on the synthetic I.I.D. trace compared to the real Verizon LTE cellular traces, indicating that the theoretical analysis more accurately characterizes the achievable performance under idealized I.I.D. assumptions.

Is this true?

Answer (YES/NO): NO